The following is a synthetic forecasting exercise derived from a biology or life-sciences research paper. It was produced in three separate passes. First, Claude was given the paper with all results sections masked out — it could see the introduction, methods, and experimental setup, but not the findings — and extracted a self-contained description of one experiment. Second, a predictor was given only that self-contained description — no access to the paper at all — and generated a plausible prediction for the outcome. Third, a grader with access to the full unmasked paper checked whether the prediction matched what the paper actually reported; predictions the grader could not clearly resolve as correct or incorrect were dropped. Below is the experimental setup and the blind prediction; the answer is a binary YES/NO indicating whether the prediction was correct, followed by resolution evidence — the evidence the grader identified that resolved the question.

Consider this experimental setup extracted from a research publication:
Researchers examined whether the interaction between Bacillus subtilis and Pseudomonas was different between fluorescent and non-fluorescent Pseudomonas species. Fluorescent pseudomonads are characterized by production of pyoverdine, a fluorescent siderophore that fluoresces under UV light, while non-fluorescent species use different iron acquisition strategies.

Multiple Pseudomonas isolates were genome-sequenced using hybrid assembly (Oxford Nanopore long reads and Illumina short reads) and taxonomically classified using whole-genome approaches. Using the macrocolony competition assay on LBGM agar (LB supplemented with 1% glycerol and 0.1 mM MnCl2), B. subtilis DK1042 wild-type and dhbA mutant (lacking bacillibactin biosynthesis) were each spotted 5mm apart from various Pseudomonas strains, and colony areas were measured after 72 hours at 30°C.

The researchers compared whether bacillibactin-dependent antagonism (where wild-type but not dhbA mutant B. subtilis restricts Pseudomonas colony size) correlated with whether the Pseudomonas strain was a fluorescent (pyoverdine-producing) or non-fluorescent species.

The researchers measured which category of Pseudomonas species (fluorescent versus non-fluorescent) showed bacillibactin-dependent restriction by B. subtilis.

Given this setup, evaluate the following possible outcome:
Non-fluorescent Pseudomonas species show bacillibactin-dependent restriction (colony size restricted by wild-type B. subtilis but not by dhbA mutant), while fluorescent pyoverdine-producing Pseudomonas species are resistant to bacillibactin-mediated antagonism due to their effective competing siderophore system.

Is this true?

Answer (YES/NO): NO